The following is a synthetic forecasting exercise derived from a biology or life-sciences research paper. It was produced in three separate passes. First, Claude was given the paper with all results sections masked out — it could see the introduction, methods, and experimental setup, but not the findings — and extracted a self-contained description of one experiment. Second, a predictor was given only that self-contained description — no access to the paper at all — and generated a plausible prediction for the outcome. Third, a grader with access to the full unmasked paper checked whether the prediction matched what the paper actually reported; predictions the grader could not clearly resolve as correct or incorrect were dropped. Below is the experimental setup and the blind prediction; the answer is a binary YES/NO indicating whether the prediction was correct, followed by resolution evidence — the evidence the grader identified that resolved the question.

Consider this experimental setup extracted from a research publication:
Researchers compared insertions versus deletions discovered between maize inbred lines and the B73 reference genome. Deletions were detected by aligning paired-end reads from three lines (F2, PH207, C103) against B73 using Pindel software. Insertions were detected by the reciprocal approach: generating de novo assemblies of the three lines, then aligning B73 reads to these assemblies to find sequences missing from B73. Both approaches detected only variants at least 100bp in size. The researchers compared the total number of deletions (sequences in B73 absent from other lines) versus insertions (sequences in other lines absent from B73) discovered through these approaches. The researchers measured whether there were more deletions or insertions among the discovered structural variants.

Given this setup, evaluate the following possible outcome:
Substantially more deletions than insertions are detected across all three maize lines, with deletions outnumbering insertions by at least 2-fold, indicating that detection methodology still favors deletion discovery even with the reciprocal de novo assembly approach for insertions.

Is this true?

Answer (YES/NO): NO